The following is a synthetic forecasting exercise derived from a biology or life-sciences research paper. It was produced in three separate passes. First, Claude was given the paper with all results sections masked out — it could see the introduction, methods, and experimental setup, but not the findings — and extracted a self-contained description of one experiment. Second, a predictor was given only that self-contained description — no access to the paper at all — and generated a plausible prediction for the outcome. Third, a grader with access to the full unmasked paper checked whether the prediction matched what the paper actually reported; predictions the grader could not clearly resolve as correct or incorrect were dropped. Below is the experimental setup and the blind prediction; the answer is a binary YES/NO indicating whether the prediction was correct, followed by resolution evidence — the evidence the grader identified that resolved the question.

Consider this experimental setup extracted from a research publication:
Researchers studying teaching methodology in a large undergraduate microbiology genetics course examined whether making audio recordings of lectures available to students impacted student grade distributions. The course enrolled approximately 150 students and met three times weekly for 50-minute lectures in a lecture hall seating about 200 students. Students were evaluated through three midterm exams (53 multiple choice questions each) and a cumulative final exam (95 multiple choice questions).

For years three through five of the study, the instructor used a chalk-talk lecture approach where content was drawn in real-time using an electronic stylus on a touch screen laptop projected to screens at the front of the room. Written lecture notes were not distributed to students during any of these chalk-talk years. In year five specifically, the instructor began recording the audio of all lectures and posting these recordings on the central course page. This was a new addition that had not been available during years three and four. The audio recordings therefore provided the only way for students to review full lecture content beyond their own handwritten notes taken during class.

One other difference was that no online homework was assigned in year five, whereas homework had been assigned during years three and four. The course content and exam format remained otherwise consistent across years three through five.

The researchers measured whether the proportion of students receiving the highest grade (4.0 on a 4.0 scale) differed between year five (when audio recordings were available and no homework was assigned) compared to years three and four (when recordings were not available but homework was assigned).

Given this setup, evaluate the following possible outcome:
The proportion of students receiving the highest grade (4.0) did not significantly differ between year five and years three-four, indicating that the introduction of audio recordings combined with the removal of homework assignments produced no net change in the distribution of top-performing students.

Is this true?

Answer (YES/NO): NO